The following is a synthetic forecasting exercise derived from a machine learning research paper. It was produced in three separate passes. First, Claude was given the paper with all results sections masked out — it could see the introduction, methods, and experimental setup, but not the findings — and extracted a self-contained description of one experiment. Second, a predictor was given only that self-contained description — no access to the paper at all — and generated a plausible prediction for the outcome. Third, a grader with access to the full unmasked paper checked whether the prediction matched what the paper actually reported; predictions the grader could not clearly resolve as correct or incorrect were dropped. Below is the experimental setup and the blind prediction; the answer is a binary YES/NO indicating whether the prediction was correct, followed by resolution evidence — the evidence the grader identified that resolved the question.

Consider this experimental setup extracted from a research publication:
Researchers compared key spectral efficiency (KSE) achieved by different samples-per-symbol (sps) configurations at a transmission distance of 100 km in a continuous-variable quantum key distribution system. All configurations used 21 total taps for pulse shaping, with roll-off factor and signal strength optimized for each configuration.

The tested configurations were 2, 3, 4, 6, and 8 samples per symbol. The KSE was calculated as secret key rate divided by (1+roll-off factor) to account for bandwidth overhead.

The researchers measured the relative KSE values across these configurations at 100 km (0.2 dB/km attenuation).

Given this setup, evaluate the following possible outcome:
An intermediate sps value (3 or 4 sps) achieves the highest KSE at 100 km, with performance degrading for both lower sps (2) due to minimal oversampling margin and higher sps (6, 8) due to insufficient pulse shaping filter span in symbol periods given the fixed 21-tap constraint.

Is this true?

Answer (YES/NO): YES